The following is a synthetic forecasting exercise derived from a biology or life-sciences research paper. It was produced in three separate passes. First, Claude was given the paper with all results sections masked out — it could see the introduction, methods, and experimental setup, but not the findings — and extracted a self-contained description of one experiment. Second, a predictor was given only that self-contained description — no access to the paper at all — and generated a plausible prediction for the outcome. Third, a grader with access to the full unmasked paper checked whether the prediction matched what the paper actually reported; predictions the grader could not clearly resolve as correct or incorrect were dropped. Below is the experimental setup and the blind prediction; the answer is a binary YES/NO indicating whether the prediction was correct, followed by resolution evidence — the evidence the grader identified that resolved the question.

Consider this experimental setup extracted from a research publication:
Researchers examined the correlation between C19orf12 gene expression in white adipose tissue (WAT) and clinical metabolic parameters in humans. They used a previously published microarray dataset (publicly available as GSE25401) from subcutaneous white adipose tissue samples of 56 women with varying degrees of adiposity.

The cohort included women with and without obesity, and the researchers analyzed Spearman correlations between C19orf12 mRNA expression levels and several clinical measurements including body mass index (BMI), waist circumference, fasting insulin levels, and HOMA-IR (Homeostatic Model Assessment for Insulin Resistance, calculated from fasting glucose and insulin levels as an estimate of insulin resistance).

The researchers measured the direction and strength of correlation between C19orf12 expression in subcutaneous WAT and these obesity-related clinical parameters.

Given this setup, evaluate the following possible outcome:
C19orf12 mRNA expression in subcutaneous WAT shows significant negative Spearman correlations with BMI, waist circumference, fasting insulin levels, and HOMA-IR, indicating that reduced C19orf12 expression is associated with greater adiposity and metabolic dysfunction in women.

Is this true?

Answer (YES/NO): NO